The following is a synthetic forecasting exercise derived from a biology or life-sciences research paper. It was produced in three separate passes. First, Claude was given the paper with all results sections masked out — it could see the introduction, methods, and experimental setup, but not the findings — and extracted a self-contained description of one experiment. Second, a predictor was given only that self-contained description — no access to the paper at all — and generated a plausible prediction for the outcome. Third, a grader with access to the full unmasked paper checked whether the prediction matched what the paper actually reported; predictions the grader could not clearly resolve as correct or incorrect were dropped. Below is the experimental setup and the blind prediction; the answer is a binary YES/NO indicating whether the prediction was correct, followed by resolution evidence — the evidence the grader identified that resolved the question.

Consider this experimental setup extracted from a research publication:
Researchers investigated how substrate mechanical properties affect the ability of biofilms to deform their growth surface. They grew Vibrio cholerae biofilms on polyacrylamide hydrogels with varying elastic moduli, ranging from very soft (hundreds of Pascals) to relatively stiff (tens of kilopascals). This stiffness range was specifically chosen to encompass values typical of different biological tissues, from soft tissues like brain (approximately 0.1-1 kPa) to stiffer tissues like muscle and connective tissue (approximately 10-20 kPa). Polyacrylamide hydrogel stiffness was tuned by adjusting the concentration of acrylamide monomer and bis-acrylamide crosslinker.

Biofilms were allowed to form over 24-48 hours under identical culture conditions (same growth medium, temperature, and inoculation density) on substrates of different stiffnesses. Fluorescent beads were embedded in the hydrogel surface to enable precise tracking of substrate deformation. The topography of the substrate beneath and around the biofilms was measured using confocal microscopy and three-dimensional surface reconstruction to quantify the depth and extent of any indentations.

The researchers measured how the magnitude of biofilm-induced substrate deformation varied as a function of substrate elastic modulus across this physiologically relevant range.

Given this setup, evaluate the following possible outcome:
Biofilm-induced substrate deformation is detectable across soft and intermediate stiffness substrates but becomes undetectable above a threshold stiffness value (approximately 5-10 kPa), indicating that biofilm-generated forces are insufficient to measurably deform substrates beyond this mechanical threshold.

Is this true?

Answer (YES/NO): NO